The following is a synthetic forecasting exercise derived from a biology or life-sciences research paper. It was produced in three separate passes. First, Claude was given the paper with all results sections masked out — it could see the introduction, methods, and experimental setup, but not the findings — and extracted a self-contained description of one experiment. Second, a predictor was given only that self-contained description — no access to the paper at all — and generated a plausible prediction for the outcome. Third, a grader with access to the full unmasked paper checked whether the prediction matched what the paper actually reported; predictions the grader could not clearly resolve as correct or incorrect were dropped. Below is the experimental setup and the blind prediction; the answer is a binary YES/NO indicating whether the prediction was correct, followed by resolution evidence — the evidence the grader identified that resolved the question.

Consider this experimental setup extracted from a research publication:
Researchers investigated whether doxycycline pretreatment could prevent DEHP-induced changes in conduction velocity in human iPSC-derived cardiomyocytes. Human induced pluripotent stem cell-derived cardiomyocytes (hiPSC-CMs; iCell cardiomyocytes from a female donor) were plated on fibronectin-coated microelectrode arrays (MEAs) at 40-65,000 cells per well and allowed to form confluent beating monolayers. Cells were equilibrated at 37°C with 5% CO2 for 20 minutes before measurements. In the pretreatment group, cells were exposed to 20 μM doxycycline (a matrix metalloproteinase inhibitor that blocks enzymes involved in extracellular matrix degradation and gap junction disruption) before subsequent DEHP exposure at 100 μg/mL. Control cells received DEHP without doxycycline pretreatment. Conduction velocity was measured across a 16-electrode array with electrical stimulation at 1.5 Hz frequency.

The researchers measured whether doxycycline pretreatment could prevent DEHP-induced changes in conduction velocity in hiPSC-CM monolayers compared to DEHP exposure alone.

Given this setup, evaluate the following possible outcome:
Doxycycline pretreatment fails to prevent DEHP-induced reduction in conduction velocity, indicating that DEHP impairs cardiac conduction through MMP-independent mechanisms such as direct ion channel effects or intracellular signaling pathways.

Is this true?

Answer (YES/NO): NO